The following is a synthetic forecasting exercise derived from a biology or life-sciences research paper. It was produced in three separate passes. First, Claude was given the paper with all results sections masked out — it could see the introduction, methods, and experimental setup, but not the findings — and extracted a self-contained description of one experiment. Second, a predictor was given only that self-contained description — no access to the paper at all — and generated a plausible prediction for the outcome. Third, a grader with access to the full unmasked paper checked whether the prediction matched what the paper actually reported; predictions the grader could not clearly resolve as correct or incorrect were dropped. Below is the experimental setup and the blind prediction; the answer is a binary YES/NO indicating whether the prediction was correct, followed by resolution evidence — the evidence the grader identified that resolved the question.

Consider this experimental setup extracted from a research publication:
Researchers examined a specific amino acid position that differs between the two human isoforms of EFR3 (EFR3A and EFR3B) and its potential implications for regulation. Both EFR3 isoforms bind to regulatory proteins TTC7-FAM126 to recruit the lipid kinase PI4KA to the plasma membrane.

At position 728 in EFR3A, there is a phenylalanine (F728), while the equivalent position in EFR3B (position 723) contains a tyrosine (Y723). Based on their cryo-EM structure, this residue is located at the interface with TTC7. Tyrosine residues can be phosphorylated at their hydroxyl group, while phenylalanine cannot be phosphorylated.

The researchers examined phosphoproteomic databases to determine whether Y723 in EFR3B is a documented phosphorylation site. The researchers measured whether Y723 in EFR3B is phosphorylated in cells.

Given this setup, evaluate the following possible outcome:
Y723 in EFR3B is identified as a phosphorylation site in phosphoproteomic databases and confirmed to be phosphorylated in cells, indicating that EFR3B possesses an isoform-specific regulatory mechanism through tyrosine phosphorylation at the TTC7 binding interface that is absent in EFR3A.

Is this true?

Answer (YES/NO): YES